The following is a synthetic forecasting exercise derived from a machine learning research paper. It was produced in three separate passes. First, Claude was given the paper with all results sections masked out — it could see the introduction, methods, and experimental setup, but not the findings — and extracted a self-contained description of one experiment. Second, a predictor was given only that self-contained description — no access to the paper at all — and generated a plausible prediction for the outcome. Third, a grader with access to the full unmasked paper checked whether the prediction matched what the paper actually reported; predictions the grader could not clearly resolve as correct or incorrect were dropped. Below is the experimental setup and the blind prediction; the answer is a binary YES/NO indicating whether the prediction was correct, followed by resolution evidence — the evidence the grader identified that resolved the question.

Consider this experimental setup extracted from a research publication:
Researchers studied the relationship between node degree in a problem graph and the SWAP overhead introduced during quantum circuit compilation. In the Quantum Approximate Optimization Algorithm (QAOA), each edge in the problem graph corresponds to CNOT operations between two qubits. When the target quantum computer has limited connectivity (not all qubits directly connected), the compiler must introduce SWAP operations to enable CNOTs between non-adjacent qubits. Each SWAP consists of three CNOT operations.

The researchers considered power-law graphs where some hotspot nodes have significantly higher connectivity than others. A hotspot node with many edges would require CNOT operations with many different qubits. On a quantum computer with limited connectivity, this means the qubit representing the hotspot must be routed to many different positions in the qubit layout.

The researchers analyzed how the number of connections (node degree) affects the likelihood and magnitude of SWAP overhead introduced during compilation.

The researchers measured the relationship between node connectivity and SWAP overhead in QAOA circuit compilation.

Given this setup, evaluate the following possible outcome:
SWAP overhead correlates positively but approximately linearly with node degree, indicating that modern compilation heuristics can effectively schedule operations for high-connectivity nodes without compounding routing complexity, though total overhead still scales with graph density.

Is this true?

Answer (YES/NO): NO